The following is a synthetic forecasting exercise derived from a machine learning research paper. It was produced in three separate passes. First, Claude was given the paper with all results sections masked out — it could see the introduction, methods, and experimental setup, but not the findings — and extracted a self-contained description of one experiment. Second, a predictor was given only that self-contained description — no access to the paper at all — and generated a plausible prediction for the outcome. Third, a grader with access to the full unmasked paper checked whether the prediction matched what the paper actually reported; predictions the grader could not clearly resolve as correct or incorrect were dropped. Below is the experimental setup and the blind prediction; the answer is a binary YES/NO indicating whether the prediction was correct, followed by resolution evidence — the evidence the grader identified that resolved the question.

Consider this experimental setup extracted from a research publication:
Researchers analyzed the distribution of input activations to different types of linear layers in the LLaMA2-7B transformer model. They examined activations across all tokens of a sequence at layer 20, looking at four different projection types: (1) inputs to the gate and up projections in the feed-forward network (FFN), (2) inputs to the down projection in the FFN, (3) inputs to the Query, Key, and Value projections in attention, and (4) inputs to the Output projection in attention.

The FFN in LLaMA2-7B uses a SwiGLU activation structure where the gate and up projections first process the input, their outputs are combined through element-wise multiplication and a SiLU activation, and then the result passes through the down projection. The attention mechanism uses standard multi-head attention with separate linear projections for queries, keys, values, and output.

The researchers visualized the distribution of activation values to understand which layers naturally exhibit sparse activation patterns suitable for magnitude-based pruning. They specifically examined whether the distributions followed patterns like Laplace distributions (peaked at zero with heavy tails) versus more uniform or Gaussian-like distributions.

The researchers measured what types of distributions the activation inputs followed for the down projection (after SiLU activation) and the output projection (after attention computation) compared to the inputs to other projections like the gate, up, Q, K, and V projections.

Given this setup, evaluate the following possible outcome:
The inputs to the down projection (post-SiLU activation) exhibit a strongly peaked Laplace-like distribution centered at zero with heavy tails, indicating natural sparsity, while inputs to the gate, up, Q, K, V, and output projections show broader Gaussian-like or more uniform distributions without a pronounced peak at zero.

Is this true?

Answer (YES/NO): NO